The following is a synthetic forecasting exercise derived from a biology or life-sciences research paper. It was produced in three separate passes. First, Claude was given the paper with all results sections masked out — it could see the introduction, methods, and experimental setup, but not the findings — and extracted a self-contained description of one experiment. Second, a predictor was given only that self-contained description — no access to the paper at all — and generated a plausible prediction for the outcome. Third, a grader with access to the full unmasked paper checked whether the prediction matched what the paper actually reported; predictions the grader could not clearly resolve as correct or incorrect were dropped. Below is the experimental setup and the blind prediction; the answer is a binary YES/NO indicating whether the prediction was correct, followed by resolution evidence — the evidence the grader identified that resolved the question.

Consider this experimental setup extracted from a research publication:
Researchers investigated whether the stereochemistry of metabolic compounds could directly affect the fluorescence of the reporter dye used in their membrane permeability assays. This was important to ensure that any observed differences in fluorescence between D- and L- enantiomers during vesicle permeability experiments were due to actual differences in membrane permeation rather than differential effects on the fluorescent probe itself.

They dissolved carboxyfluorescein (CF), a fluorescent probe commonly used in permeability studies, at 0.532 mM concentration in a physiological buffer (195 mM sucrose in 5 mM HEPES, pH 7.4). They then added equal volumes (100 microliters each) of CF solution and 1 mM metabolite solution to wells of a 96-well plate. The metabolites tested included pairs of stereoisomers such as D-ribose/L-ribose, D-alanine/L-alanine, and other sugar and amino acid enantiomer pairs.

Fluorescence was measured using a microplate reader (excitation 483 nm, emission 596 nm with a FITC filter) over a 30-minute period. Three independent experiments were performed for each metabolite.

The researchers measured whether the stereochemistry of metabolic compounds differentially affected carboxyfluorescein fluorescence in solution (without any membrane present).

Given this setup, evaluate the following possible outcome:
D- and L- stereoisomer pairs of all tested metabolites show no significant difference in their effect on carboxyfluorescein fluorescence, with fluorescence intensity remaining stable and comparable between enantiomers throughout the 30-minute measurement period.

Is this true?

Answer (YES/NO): YES